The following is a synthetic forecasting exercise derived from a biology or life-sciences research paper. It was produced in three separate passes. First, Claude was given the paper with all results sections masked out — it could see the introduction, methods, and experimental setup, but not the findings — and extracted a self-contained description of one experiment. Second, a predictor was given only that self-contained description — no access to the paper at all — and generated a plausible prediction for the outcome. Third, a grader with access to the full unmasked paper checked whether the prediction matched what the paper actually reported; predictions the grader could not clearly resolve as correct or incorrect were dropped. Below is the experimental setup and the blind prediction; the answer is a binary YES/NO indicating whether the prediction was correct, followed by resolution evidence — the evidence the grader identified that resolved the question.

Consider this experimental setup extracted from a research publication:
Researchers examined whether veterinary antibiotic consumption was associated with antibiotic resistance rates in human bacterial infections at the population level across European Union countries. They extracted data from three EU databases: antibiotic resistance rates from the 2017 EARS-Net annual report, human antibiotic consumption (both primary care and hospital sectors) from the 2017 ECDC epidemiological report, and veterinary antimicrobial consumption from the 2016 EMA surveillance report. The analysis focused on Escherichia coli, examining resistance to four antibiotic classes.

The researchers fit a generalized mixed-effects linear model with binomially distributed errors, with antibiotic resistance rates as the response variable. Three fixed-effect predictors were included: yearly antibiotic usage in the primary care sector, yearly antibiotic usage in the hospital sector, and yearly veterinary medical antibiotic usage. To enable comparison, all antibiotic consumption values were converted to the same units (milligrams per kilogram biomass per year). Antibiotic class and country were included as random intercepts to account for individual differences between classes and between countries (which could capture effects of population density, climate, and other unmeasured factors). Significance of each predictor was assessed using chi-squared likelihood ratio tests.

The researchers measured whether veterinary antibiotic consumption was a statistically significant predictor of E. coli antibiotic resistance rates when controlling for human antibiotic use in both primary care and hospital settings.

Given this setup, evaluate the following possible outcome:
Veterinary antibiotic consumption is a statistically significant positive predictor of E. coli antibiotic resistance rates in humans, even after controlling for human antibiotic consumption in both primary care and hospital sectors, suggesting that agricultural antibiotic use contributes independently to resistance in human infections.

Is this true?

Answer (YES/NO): NO